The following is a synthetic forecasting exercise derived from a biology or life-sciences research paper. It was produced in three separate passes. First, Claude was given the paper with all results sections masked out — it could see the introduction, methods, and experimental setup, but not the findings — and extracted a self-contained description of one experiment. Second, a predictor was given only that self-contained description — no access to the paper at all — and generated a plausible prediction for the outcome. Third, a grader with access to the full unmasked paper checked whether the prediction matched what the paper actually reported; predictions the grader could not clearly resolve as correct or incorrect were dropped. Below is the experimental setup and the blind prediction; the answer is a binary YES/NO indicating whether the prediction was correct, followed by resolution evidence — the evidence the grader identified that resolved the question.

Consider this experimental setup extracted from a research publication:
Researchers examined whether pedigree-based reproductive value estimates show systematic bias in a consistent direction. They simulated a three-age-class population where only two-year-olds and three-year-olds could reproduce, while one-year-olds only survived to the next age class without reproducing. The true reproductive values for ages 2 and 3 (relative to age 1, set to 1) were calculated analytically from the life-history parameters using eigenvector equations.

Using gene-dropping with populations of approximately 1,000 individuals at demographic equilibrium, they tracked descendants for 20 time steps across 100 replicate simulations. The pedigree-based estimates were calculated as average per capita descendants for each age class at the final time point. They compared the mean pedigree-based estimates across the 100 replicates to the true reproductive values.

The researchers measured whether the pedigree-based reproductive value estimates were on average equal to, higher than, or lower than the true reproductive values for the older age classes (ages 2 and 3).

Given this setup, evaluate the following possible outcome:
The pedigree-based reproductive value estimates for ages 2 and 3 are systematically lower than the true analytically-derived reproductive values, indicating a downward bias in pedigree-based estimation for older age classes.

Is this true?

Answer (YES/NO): NO